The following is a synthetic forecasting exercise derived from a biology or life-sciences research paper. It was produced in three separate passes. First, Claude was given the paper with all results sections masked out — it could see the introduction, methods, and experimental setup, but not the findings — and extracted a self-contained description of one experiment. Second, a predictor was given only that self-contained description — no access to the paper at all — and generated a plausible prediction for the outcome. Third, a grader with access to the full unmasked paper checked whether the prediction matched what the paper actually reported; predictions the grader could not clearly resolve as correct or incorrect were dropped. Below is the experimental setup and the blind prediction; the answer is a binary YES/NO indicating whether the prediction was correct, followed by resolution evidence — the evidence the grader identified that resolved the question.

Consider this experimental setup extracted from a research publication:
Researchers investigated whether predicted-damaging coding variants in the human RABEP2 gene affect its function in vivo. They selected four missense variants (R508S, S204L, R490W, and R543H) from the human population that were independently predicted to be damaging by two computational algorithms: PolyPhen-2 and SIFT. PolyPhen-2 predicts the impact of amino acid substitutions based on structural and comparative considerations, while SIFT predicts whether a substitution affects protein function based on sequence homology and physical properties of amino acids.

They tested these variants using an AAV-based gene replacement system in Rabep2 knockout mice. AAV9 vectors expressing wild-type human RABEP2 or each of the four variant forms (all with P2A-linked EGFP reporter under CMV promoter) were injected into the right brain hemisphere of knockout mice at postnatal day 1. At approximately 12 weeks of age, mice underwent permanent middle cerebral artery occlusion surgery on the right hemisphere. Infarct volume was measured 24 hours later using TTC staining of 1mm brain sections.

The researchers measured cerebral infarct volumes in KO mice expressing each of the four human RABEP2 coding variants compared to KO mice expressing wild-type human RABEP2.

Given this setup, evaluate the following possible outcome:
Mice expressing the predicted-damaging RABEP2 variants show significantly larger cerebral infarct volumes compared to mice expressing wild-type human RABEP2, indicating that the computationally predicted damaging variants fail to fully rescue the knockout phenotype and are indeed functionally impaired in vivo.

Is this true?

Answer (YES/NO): YES